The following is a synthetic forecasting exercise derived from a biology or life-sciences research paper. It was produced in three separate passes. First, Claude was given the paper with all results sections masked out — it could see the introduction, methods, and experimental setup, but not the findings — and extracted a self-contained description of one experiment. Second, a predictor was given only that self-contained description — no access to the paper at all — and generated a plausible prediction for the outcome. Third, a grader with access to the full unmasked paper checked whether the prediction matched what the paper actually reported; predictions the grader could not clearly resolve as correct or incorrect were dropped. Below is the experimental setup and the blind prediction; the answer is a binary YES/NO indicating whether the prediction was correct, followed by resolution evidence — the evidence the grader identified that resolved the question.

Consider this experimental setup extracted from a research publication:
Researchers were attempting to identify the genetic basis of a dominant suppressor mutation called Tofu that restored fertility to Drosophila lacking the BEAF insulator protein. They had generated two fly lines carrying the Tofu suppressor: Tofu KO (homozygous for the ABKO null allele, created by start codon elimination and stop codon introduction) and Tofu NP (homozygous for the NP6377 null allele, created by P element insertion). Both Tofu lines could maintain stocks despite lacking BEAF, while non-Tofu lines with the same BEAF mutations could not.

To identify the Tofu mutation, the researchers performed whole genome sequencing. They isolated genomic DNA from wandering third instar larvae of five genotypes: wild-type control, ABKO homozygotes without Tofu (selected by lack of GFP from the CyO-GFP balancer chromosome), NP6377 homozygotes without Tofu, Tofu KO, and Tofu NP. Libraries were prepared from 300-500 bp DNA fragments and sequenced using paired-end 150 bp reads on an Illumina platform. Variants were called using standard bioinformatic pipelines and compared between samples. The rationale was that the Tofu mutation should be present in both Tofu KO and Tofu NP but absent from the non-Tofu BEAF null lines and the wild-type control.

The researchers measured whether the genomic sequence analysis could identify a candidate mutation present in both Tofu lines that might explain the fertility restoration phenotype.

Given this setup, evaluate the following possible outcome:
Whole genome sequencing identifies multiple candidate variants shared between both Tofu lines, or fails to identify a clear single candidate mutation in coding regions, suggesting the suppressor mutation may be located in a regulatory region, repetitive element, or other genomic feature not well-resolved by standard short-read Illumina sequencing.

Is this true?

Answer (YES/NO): YES